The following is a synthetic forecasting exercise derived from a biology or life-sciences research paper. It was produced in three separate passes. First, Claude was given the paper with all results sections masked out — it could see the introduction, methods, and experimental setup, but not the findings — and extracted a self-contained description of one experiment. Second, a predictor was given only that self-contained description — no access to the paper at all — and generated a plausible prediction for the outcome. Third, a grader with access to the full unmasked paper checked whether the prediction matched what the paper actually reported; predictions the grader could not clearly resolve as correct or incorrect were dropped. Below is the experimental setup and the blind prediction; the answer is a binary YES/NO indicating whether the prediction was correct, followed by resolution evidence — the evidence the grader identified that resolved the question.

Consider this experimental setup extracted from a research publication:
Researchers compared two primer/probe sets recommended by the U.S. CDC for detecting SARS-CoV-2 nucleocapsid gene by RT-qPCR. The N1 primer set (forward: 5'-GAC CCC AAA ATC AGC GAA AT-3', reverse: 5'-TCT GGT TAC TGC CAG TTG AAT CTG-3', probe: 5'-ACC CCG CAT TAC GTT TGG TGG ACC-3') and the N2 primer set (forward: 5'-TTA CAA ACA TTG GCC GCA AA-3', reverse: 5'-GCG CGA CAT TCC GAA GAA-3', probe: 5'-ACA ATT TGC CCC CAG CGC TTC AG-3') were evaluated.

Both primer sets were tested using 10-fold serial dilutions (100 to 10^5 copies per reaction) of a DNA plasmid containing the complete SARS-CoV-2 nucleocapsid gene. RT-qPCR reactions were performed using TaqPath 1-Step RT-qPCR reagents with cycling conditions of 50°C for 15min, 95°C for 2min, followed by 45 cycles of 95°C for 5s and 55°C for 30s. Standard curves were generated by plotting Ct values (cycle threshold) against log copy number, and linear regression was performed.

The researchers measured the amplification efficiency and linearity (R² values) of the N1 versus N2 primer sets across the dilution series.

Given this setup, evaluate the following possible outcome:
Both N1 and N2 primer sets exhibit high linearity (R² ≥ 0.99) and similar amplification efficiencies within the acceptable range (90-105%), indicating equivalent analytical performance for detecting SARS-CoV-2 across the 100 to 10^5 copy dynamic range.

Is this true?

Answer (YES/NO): NO